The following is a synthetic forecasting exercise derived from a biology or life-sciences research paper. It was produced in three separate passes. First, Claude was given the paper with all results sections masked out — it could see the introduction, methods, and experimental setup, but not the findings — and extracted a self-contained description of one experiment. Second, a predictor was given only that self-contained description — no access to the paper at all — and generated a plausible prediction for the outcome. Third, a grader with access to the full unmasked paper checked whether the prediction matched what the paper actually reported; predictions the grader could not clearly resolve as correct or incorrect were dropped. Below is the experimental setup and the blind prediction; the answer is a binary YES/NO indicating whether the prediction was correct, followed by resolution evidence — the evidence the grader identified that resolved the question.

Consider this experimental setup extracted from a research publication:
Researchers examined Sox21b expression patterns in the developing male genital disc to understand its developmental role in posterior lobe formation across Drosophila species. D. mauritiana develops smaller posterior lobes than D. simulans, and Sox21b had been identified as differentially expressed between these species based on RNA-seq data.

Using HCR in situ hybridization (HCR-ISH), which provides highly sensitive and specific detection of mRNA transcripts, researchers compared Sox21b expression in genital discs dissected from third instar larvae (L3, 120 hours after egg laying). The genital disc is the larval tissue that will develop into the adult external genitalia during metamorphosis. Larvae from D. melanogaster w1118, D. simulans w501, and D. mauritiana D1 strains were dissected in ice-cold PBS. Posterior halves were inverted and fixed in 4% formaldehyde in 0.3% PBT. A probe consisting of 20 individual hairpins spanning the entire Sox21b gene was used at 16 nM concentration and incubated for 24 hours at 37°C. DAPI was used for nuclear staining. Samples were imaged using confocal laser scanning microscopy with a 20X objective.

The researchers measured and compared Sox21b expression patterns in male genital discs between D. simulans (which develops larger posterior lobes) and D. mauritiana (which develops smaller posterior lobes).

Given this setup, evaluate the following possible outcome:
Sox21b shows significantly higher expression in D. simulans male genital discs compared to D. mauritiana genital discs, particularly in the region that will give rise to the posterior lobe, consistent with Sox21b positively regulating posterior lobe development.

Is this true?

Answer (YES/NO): NO